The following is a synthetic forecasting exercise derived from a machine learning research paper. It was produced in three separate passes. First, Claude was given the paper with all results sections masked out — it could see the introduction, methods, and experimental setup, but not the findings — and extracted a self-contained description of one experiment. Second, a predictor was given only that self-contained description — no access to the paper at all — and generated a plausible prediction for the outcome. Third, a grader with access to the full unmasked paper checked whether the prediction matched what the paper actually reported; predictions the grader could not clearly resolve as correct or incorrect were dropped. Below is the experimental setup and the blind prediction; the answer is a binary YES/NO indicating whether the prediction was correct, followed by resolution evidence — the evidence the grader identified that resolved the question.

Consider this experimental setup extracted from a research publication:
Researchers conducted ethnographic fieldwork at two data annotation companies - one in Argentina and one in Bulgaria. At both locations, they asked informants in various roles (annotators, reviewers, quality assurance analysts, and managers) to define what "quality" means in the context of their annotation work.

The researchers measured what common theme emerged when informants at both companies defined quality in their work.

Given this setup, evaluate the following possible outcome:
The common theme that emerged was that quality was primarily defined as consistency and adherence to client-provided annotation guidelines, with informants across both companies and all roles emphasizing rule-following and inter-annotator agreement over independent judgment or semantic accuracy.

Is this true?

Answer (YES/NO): NO